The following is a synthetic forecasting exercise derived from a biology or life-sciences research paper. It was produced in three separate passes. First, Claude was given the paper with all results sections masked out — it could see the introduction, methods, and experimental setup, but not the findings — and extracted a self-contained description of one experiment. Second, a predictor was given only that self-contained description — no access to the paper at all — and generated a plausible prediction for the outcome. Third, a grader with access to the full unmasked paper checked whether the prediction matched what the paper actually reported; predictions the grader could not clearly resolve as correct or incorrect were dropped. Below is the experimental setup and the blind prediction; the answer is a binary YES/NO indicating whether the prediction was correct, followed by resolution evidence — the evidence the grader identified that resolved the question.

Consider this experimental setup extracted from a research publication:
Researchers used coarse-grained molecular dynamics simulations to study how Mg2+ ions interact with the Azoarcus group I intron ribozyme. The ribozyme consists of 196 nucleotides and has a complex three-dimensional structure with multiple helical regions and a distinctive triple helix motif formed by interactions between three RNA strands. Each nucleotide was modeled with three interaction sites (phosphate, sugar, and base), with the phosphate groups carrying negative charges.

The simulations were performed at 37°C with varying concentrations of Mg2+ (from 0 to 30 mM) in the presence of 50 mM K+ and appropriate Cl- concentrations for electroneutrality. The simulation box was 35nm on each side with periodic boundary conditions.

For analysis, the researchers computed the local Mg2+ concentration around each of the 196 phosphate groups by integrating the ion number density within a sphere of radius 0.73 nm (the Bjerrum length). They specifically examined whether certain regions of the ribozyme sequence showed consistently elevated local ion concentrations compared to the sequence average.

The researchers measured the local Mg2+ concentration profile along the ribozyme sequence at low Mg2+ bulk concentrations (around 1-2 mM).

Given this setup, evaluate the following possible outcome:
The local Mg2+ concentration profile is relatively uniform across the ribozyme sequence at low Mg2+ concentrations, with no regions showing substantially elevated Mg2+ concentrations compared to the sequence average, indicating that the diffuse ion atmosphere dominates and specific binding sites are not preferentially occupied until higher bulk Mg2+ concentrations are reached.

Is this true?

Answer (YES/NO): NO